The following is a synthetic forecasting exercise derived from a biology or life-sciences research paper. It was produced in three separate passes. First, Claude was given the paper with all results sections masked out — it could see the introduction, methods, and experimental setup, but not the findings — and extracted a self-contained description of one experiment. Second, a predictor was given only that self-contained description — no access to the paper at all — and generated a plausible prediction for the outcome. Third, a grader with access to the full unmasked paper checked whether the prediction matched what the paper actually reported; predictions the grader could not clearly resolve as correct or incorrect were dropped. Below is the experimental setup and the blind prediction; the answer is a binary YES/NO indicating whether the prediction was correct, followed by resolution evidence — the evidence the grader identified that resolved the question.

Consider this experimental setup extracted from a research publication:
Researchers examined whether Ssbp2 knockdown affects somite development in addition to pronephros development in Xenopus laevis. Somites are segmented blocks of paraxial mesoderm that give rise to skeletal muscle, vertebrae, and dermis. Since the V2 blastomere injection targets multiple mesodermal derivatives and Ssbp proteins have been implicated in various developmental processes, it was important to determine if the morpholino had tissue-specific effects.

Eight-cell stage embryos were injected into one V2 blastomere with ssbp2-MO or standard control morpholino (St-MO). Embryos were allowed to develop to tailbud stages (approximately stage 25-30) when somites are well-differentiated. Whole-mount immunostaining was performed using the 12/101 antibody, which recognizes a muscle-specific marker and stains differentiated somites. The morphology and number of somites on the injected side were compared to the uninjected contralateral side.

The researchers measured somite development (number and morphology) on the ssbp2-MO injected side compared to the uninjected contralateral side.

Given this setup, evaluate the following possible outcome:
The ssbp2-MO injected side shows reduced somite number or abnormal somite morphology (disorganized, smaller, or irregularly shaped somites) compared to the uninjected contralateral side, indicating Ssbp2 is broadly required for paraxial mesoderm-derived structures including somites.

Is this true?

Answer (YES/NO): NO